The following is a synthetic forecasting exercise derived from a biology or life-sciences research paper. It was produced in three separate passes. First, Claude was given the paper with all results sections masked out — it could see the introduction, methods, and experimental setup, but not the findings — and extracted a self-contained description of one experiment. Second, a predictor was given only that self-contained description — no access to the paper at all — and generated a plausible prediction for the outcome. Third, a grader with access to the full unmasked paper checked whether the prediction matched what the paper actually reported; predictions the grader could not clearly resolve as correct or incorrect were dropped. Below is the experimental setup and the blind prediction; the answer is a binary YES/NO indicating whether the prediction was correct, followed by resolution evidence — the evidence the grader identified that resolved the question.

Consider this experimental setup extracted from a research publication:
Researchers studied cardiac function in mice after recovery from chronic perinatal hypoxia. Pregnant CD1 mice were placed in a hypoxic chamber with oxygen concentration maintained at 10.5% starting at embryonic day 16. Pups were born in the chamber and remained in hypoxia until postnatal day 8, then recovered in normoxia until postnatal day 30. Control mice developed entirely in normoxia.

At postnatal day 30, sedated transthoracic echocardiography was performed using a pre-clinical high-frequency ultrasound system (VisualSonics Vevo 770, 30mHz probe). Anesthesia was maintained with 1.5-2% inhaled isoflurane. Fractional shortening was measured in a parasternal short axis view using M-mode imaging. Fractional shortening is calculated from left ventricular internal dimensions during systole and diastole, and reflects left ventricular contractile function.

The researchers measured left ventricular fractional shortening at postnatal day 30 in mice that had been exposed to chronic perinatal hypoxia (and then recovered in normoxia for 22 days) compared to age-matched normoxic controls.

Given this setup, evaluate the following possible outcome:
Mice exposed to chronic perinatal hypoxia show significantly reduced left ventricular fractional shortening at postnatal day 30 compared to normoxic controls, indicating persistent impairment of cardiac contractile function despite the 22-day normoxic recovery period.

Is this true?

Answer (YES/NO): YES